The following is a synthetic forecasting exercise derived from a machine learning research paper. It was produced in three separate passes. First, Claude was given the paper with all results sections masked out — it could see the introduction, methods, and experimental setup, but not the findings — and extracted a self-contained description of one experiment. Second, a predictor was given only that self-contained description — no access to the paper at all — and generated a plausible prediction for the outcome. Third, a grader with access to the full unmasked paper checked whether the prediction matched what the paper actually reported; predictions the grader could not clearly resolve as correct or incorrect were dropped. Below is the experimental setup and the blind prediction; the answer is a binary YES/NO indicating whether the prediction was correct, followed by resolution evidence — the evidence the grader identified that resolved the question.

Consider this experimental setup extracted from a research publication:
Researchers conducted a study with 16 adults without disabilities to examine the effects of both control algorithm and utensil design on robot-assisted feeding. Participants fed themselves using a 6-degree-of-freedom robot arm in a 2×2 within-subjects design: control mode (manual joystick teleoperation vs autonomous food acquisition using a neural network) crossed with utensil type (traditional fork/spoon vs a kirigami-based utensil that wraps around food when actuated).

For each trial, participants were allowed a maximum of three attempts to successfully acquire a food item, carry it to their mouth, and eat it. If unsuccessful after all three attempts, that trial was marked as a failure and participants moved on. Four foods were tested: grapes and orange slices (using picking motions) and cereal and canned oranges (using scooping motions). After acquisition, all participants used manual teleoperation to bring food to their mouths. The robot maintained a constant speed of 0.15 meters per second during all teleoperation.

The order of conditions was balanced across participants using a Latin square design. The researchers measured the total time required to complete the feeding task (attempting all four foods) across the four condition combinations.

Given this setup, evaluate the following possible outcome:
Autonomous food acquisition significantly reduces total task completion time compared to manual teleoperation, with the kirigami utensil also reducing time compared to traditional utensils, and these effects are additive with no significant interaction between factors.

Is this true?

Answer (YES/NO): NO